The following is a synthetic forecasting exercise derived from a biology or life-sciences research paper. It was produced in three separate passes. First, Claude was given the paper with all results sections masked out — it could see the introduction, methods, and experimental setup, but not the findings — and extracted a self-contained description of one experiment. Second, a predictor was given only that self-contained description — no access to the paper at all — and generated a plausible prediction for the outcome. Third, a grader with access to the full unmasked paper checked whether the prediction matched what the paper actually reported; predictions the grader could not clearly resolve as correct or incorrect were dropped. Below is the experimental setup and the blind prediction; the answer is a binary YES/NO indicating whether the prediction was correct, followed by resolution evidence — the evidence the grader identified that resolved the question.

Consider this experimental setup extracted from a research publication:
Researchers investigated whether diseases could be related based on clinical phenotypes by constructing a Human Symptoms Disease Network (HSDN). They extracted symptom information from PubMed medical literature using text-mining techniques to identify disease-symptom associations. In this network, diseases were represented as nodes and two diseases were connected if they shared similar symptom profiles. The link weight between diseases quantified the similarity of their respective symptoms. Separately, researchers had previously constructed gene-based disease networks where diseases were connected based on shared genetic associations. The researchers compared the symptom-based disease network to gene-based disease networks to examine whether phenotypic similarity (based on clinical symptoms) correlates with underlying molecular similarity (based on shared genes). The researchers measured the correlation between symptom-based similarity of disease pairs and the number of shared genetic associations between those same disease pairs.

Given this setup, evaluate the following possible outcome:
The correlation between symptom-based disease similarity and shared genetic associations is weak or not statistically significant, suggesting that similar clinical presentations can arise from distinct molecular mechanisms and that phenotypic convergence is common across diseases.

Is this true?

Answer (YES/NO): NO